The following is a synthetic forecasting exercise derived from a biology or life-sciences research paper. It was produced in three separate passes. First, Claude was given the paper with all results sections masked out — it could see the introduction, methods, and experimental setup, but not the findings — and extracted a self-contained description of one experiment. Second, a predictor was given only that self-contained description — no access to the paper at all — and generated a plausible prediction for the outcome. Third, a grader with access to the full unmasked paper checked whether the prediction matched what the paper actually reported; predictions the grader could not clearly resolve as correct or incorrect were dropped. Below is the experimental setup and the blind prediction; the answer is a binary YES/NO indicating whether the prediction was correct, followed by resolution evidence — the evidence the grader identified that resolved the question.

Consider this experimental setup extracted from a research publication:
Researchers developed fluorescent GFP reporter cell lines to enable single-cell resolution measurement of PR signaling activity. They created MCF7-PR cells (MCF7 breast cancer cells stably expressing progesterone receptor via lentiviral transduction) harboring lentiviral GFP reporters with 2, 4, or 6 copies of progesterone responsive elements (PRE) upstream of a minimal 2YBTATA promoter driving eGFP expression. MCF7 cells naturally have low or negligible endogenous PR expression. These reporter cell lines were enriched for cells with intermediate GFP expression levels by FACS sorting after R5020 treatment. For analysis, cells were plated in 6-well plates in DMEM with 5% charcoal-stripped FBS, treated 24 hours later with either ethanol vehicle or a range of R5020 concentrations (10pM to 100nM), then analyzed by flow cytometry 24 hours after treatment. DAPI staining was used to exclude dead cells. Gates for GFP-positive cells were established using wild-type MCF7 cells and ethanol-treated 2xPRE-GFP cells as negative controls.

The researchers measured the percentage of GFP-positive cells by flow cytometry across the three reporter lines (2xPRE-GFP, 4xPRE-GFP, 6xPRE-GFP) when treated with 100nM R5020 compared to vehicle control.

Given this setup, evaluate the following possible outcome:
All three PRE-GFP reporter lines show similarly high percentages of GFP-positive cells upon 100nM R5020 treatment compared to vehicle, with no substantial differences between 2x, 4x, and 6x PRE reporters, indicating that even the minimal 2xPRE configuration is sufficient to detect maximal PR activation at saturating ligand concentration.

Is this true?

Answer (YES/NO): YES